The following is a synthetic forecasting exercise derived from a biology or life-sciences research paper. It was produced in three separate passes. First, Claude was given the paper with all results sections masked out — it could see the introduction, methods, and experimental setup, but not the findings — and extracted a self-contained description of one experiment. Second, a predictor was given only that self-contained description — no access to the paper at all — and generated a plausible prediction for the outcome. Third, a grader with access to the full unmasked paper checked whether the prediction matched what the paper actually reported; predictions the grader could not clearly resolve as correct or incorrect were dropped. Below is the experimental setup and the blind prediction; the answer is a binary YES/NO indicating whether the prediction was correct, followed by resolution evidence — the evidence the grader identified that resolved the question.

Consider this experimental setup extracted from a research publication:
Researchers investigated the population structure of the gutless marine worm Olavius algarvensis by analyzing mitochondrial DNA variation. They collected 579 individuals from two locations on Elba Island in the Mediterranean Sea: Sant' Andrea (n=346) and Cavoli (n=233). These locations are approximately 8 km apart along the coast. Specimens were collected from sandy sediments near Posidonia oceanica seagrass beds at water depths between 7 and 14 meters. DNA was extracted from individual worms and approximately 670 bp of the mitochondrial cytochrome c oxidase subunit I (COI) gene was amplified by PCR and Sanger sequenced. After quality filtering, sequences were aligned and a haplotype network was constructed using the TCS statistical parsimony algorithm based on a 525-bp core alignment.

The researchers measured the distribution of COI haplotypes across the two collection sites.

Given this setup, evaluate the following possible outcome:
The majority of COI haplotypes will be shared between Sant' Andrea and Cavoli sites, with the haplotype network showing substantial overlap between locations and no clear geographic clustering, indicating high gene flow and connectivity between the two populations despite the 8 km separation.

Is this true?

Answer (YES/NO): YES